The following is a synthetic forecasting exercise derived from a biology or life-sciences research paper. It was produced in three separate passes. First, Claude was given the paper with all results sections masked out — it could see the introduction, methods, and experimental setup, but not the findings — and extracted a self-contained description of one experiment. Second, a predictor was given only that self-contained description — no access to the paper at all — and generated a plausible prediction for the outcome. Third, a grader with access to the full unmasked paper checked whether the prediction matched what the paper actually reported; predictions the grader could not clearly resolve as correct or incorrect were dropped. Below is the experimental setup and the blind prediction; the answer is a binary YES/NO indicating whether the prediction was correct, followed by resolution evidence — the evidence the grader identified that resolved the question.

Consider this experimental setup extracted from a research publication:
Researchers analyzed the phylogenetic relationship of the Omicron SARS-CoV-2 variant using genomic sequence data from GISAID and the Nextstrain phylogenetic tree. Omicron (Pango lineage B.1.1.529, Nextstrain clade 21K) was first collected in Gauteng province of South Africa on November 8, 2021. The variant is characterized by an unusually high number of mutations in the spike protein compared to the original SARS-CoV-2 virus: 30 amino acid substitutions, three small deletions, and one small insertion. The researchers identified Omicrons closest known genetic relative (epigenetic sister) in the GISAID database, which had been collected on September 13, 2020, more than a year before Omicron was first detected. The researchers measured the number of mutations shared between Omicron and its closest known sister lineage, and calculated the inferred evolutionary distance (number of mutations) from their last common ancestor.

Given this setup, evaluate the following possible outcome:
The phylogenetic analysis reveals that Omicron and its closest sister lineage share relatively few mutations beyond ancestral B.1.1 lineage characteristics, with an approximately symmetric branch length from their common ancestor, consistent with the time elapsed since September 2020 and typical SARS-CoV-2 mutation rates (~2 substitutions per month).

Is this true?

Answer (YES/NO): NO